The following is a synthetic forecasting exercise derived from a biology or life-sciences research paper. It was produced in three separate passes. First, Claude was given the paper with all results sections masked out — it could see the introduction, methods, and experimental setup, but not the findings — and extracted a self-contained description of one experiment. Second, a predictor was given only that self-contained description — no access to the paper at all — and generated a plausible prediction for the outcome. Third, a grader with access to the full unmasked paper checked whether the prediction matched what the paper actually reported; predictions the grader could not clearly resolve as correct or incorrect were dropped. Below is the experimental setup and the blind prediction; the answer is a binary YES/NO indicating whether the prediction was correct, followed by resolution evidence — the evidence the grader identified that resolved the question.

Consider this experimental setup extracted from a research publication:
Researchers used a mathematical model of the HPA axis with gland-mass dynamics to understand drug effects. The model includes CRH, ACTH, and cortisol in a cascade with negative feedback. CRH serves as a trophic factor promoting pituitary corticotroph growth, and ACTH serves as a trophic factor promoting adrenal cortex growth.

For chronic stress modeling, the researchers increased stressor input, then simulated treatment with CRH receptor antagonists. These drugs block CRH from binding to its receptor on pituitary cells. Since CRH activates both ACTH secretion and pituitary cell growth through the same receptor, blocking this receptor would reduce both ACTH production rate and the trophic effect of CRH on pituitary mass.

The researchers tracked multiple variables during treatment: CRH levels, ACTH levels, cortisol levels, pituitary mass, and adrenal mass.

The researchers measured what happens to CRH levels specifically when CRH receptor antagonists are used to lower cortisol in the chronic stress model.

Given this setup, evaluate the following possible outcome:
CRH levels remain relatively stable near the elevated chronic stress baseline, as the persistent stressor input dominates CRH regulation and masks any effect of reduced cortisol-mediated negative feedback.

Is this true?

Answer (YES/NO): NO